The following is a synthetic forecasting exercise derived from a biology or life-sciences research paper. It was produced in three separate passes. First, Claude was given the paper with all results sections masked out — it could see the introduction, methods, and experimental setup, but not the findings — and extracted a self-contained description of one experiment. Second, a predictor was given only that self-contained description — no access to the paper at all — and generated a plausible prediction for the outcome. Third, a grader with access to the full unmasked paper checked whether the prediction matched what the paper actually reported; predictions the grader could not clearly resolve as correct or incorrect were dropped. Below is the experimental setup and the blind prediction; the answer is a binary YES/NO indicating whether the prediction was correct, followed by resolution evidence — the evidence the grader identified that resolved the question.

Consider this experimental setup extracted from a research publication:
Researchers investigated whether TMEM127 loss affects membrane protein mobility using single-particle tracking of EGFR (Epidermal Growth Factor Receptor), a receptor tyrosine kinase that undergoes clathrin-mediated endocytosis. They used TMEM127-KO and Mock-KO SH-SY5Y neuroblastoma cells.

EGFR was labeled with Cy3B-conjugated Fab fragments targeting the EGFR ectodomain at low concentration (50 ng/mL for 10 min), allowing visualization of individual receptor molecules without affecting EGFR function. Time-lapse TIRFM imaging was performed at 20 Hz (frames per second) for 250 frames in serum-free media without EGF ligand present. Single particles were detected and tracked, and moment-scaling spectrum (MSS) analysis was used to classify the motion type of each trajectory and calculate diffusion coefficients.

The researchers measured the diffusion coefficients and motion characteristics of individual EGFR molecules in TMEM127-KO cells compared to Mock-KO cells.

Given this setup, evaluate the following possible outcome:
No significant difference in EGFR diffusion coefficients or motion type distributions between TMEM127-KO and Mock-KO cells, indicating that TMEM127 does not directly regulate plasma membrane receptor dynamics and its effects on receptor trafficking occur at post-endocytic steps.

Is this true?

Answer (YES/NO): NO